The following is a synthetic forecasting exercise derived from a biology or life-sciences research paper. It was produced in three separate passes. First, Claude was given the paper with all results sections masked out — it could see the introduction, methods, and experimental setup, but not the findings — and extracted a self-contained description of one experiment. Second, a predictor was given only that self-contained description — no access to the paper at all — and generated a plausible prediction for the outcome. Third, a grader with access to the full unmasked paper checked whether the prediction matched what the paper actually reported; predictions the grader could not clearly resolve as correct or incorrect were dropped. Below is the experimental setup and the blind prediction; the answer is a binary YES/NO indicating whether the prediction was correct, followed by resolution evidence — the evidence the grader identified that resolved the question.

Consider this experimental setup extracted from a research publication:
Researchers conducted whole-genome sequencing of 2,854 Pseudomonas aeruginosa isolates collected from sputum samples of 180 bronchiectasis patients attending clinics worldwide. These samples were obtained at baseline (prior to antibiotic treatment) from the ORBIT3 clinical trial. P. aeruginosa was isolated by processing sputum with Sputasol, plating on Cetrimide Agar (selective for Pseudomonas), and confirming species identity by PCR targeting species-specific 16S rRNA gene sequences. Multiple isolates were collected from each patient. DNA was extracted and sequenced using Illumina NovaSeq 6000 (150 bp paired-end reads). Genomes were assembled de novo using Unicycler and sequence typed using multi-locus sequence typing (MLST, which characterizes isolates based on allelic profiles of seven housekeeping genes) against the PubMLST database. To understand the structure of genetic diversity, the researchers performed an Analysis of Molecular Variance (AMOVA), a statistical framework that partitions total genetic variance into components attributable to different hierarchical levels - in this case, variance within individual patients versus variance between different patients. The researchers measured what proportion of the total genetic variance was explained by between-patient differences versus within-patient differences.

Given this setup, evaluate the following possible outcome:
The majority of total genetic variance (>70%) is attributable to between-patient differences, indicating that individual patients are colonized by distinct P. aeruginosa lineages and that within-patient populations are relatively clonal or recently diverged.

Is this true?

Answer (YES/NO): YES